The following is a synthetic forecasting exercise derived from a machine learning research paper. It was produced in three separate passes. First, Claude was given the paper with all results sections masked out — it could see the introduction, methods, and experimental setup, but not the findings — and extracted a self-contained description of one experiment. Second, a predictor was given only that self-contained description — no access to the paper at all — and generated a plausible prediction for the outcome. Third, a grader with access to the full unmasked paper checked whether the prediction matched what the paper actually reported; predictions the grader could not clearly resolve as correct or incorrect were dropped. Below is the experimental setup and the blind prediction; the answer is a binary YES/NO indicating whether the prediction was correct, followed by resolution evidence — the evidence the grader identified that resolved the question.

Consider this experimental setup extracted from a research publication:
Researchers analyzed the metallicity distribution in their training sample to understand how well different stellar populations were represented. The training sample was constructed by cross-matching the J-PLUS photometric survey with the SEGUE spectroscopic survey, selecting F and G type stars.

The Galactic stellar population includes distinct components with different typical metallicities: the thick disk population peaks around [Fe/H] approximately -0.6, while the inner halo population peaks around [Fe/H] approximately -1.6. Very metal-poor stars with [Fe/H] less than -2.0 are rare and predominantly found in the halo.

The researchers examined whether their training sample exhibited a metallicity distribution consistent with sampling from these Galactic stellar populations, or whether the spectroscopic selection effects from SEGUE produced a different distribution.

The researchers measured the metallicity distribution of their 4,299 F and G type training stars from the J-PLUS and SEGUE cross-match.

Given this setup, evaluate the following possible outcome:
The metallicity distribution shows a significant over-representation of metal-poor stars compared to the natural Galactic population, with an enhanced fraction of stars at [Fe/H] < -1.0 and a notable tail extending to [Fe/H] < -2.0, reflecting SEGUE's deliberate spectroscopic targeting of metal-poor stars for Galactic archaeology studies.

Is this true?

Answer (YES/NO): YES